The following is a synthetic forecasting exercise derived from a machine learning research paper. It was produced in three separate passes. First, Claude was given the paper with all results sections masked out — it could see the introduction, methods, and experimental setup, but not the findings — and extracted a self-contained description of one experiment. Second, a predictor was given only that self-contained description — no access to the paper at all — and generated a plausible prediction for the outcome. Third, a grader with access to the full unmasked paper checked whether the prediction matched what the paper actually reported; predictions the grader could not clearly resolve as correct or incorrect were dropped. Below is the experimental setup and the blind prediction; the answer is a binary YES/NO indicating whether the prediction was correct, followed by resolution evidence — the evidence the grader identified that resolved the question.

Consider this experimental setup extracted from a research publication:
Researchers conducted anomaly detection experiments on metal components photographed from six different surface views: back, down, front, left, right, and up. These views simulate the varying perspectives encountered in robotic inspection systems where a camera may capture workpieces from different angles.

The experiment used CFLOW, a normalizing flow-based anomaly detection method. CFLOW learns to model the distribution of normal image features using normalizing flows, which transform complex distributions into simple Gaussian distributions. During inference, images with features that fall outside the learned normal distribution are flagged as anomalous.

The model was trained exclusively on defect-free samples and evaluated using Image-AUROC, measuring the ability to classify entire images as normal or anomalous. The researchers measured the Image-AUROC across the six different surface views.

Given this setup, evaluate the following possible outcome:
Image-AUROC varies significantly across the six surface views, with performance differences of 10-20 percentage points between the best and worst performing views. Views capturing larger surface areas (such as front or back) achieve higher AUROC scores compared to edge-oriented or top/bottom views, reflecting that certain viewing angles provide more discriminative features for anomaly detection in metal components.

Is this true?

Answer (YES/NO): NO